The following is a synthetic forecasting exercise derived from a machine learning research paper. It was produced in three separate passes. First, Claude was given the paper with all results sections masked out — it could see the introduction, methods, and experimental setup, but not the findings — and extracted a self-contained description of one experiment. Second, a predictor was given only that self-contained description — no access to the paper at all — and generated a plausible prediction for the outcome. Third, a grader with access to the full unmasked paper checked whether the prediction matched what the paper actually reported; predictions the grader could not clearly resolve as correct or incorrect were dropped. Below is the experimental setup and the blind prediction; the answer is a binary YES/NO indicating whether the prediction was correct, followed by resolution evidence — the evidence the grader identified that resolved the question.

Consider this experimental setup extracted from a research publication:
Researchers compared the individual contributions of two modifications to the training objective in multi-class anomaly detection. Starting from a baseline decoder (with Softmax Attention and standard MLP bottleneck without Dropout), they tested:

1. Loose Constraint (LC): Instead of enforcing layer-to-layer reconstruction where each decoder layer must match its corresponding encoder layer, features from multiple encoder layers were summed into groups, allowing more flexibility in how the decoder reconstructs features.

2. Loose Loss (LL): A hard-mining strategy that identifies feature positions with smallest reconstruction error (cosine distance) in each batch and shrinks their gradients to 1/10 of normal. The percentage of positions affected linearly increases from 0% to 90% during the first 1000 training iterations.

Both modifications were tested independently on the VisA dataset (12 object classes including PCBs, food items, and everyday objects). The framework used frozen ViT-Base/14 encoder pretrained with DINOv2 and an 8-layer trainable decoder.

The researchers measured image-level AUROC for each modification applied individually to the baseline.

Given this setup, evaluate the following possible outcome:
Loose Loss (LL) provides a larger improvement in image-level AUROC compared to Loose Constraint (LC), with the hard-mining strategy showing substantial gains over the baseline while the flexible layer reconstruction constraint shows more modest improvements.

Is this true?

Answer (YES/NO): YES